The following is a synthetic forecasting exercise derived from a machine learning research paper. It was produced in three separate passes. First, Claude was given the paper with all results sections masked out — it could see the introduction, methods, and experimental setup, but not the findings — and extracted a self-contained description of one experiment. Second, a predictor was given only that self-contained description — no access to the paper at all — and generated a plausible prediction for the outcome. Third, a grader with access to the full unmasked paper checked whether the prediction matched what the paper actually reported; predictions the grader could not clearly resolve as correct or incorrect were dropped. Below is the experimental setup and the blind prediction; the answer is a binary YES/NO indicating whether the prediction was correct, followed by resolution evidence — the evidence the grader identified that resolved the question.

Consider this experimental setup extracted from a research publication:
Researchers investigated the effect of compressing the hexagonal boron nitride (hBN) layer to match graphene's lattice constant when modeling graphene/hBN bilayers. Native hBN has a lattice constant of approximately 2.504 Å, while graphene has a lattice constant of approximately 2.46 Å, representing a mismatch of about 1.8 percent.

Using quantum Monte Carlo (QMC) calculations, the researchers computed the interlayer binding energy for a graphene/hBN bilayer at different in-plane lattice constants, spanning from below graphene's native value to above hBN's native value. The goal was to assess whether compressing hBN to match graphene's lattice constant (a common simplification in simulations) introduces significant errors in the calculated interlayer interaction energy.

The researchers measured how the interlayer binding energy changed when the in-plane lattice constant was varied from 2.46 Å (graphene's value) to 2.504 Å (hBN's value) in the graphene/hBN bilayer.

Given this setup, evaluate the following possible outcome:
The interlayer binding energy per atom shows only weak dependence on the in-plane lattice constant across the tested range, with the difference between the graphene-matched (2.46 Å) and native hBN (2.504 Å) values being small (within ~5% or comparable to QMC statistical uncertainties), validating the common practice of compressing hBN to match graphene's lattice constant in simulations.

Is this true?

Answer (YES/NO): YES